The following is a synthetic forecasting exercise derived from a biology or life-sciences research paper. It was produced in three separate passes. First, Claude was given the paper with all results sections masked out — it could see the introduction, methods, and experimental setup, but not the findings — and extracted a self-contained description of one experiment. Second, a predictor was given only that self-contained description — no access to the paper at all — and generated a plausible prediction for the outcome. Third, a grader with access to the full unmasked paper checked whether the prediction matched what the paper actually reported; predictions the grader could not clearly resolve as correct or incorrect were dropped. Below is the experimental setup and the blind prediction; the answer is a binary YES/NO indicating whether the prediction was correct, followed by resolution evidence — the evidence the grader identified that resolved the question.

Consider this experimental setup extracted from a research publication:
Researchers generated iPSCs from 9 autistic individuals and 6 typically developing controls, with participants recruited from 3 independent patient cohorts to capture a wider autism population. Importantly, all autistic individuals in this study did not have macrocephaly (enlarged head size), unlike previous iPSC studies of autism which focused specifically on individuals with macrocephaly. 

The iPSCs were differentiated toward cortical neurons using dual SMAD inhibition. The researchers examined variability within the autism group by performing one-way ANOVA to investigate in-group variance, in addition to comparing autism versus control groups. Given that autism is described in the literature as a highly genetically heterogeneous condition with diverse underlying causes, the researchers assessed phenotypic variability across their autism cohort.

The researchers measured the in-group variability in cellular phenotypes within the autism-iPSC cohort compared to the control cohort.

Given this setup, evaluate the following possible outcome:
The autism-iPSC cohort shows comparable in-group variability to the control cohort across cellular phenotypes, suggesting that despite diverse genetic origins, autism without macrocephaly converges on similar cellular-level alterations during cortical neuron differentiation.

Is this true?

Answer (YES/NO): NO